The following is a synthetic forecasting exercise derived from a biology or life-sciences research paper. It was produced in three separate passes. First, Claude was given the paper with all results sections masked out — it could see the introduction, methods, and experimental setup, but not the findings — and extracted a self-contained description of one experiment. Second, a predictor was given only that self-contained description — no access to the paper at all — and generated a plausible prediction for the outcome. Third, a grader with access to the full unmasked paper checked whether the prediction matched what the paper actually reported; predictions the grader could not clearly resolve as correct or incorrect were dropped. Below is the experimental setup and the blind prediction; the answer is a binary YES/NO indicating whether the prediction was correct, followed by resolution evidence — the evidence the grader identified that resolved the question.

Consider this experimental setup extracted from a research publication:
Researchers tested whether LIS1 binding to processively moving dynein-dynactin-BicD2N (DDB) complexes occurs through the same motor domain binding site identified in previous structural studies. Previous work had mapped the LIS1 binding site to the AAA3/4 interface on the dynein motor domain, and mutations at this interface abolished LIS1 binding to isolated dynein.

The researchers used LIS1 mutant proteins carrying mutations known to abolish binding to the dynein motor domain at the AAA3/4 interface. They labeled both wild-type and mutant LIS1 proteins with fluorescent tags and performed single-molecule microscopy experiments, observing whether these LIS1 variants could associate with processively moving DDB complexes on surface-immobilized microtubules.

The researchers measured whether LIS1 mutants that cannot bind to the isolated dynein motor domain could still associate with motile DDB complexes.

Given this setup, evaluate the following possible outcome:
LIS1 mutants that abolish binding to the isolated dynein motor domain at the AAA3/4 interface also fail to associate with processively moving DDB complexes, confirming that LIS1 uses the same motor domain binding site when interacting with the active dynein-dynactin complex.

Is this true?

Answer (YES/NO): YES